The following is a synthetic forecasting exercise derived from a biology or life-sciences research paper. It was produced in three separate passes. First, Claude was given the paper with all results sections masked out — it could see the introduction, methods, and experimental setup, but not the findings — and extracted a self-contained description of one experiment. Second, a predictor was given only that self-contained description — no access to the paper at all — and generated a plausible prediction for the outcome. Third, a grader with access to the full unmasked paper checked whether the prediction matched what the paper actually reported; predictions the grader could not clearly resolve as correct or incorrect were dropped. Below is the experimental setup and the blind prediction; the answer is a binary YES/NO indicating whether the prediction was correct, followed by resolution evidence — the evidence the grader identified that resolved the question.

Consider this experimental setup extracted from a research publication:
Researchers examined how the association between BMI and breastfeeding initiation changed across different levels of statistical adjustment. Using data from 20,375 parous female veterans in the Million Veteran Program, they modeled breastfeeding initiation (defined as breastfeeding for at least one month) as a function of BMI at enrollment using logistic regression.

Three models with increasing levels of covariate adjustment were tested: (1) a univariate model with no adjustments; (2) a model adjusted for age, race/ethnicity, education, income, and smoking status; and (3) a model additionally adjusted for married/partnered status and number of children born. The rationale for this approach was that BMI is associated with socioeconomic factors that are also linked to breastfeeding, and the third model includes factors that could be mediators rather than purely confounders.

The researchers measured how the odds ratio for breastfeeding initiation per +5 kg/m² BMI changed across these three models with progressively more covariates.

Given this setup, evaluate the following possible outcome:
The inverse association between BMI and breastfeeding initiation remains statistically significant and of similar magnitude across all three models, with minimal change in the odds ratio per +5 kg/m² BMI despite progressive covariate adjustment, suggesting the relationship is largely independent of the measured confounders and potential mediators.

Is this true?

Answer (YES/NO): YES